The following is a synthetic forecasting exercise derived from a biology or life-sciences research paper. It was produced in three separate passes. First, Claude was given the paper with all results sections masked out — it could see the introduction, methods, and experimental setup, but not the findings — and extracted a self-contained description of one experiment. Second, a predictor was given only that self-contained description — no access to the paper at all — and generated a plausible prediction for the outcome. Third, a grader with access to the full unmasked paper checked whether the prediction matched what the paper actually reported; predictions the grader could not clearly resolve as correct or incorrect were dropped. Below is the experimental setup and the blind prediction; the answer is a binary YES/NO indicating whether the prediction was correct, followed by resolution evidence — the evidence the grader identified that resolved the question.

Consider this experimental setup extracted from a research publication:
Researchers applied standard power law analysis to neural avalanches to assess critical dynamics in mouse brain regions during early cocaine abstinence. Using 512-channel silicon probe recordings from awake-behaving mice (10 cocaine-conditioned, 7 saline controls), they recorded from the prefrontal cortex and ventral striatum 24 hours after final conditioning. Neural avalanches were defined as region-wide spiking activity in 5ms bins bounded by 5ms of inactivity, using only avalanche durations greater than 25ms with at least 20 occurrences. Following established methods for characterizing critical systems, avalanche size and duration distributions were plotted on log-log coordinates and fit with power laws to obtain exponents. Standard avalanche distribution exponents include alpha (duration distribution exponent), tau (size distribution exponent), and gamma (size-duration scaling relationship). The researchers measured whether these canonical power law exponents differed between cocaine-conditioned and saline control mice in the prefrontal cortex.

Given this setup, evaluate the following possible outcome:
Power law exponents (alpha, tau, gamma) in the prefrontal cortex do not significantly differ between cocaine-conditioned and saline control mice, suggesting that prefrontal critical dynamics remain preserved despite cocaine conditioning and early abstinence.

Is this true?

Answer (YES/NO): YES